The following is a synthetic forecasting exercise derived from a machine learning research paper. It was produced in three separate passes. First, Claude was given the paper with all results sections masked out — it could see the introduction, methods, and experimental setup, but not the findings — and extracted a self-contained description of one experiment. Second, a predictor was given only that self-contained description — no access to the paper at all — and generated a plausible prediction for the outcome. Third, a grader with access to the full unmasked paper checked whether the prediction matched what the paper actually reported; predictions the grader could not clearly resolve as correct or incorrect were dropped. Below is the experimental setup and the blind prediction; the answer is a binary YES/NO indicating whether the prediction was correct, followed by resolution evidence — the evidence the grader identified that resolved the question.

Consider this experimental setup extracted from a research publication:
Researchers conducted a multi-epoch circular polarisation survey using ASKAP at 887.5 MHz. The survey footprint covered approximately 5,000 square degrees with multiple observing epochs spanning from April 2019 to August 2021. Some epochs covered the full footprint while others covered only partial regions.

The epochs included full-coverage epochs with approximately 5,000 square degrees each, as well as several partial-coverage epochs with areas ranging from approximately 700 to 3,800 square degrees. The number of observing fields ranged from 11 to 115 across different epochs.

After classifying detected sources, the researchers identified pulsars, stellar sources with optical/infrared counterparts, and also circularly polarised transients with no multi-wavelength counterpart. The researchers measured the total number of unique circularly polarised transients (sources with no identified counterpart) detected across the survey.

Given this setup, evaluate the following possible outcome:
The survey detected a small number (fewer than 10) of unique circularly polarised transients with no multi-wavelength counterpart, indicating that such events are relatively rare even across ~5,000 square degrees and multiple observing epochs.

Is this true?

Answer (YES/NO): YES